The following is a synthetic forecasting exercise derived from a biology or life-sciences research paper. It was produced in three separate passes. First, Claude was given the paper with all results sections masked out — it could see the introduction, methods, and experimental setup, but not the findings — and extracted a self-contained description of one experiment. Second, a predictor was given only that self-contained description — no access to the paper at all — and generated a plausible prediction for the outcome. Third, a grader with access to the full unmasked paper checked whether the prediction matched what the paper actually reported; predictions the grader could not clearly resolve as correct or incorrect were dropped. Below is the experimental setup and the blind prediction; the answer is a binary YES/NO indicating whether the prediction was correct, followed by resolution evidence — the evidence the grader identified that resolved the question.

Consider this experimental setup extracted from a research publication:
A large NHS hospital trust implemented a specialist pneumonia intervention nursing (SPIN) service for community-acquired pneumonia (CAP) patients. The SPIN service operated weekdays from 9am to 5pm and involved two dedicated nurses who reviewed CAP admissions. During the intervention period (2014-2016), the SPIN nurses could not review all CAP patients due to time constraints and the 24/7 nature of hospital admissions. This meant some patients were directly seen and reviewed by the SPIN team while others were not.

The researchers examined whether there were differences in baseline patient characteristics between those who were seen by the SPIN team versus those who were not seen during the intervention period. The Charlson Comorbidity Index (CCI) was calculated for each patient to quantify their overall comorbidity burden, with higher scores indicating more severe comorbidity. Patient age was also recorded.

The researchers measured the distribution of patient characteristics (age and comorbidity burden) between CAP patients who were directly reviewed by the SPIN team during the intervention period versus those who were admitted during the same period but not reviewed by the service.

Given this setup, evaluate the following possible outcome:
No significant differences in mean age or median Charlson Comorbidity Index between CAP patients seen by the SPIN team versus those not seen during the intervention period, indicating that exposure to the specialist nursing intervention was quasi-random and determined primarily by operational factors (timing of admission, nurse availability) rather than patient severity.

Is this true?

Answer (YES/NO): NO